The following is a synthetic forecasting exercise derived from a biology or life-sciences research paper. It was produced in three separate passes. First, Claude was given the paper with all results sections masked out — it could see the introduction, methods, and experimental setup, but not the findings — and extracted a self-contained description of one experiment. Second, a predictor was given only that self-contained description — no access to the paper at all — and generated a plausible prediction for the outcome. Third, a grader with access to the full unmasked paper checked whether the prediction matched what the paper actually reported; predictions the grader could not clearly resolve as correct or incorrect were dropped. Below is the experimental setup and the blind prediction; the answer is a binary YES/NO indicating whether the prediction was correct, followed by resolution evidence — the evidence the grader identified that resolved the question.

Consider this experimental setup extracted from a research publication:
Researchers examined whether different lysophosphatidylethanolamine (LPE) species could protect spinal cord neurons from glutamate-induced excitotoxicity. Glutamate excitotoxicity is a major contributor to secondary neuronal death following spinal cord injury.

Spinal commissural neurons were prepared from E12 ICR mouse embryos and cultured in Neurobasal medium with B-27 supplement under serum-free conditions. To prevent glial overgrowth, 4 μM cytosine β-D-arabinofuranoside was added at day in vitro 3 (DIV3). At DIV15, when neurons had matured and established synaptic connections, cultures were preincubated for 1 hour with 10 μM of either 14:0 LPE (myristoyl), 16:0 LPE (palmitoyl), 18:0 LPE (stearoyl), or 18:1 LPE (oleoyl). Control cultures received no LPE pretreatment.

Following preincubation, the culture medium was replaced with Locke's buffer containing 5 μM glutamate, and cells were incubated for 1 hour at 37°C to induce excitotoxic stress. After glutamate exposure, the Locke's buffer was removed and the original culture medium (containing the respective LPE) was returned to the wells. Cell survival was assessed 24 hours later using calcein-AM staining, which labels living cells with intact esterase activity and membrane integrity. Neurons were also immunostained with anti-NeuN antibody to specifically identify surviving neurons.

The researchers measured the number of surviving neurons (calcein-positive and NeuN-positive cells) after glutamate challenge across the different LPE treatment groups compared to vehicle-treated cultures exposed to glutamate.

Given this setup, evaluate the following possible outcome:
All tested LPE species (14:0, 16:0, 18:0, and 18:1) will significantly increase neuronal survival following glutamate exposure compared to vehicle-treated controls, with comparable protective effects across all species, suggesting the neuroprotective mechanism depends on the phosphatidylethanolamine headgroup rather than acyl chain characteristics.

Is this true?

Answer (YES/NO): NO